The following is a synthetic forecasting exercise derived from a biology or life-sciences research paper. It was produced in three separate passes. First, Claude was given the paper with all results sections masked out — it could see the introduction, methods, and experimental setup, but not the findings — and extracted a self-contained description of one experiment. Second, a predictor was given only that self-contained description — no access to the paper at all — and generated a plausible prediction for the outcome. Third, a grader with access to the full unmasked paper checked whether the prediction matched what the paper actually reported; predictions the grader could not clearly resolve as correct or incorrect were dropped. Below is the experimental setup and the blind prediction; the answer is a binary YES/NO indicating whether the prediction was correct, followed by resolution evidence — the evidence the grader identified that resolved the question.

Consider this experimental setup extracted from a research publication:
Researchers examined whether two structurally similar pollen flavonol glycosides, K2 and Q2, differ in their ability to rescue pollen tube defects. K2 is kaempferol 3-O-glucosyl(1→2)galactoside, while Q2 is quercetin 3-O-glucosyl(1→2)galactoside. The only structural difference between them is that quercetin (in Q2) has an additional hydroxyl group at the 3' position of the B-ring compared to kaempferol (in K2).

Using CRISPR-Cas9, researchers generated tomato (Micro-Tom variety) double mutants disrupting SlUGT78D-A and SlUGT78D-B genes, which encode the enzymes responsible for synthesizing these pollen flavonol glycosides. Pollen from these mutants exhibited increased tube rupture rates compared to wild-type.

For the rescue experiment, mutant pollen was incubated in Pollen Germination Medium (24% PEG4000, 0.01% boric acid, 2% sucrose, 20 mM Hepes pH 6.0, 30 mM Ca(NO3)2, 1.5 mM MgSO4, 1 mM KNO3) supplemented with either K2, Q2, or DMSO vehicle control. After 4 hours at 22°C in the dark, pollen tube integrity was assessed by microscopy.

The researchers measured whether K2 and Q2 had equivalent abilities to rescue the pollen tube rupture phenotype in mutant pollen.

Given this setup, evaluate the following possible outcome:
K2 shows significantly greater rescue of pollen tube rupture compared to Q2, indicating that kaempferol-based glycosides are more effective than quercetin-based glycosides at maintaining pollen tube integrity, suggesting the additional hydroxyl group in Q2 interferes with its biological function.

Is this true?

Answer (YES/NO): YES